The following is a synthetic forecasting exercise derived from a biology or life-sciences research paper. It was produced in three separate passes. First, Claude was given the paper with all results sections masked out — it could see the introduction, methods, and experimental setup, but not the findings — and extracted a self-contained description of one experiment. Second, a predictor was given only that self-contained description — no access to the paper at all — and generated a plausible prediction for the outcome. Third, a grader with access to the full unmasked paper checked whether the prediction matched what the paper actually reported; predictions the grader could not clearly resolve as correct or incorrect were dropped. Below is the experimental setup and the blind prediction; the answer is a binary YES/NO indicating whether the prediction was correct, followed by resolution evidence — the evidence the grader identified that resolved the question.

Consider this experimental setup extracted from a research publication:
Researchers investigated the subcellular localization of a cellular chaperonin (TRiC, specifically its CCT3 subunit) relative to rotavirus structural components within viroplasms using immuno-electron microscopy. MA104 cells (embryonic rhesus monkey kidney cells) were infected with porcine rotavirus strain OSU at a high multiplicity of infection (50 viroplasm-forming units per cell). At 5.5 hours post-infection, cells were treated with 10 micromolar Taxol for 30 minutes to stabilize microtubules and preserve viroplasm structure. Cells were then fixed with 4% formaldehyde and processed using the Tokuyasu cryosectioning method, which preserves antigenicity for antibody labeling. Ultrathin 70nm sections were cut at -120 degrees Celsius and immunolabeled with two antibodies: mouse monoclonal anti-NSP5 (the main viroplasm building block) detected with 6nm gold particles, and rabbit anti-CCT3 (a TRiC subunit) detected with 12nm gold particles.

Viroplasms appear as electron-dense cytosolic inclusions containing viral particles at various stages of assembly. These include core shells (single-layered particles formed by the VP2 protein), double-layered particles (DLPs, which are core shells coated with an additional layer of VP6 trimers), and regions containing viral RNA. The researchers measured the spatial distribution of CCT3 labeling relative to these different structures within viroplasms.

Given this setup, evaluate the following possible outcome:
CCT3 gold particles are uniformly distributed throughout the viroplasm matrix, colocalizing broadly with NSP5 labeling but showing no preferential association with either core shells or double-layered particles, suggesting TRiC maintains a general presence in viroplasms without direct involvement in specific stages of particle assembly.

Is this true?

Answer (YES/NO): NO